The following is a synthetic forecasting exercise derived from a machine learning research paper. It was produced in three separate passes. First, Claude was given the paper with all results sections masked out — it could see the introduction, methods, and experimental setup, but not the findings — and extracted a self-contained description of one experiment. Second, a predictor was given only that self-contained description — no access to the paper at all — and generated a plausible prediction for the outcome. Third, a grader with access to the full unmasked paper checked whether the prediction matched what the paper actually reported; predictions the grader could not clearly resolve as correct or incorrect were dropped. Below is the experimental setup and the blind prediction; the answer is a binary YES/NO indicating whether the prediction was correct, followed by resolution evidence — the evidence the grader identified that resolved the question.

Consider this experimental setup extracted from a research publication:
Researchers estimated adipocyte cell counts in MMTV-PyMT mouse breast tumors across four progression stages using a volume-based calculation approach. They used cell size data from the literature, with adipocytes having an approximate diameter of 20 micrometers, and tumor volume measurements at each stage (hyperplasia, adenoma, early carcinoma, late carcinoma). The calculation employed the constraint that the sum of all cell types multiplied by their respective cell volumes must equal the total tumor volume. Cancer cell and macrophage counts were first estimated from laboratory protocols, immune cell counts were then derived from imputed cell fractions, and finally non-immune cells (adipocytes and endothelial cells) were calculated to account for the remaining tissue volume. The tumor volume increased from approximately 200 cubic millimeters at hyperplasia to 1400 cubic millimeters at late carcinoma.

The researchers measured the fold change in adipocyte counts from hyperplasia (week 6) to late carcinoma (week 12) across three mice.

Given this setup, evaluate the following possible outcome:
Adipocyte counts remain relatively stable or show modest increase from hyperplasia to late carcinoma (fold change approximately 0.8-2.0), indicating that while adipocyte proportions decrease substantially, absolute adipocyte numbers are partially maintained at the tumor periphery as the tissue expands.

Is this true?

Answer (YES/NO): NO